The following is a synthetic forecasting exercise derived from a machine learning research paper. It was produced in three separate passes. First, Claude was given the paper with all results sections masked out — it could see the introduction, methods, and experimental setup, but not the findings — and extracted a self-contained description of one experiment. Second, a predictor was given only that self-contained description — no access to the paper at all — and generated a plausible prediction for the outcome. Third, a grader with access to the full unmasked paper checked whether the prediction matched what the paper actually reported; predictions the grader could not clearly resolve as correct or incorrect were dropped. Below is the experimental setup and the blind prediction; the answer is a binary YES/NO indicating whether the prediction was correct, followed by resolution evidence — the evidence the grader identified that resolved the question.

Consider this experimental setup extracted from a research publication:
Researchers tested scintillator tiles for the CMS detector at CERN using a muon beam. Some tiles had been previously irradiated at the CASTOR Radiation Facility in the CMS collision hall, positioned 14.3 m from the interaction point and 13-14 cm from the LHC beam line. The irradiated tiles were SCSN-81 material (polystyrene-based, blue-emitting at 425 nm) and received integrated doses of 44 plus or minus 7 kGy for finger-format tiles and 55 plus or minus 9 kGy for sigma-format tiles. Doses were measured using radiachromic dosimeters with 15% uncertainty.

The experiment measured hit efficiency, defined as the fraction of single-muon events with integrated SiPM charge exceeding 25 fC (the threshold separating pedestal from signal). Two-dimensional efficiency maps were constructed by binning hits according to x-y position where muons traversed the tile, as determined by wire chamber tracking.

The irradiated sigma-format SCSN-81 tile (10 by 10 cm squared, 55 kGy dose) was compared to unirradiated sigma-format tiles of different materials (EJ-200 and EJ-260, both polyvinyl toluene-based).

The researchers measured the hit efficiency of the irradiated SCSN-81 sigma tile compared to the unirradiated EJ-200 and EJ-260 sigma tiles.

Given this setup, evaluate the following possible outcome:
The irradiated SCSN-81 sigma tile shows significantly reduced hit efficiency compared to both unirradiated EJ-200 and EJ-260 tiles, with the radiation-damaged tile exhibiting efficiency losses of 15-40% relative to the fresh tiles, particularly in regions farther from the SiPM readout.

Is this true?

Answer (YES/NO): NO